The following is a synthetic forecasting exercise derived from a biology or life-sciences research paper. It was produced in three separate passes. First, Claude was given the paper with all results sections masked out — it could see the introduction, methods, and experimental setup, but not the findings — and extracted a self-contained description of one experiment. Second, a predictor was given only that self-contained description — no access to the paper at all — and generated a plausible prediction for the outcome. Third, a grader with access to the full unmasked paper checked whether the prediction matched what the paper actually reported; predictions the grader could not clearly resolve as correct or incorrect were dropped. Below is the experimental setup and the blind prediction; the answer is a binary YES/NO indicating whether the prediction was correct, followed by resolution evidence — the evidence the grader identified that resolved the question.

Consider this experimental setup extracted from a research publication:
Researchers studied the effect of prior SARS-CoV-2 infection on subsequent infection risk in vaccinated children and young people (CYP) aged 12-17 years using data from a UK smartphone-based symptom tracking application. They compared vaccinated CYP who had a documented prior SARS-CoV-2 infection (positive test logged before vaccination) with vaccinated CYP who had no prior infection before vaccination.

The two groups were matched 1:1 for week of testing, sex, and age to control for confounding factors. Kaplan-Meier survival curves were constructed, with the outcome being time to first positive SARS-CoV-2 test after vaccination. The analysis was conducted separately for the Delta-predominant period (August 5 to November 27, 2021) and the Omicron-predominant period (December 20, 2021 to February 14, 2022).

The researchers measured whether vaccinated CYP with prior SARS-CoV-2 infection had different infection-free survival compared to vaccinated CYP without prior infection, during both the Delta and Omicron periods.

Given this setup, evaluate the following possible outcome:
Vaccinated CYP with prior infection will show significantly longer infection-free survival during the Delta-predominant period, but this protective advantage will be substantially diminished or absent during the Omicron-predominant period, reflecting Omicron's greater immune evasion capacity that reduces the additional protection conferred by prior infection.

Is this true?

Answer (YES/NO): NO